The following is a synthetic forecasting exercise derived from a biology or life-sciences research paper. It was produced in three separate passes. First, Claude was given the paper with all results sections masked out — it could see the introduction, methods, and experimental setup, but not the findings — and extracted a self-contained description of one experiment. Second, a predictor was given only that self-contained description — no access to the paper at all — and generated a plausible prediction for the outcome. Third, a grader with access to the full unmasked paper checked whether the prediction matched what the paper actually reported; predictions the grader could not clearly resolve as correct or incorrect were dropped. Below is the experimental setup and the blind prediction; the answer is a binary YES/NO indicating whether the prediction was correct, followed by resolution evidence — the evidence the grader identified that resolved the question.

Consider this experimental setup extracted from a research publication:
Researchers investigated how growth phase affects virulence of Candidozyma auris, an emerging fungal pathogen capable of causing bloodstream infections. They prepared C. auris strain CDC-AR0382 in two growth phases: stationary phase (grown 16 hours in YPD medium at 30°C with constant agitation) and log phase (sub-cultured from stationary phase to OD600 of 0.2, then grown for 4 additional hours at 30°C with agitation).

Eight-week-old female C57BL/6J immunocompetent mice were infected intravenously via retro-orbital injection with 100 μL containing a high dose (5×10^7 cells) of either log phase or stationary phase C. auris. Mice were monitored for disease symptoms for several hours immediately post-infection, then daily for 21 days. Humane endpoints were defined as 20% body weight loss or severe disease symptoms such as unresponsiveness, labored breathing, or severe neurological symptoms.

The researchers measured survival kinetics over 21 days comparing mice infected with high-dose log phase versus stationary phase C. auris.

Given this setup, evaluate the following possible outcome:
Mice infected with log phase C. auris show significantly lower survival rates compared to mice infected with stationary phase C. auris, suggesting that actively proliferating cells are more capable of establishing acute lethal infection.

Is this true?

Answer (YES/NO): YES